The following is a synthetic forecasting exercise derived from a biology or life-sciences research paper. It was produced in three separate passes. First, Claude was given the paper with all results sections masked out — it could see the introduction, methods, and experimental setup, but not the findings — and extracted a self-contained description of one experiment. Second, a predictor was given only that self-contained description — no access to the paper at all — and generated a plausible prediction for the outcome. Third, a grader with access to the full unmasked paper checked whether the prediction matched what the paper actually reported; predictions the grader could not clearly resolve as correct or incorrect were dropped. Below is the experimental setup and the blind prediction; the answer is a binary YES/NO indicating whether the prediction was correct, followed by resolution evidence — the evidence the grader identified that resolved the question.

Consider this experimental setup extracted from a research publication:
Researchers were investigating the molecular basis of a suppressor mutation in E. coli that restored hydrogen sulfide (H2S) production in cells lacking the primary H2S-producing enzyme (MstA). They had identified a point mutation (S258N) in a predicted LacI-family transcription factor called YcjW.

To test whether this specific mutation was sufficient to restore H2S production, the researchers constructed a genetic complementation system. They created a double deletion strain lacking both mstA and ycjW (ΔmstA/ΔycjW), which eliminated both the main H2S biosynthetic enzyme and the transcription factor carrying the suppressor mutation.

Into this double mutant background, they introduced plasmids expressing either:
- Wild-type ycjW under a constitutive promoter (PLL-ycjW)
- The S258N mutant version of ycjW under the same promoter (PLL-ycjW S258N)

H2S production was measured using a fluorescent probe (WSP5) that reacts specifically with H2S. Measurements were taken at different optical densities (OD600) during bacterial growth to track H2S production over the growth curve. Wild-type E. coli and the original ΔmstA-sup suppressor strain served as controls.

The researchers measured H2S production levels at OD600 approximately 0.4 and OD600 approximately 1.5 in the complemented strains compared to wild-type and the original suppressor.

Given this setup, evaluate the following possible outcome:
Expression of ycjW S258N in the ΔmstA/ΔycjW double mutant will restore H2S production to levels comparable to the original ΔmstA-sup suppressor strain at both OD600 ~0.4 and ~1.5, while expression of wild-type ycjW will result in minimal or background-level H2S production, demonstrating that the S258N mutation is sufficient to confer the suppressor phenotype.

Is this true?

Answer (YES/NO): NO